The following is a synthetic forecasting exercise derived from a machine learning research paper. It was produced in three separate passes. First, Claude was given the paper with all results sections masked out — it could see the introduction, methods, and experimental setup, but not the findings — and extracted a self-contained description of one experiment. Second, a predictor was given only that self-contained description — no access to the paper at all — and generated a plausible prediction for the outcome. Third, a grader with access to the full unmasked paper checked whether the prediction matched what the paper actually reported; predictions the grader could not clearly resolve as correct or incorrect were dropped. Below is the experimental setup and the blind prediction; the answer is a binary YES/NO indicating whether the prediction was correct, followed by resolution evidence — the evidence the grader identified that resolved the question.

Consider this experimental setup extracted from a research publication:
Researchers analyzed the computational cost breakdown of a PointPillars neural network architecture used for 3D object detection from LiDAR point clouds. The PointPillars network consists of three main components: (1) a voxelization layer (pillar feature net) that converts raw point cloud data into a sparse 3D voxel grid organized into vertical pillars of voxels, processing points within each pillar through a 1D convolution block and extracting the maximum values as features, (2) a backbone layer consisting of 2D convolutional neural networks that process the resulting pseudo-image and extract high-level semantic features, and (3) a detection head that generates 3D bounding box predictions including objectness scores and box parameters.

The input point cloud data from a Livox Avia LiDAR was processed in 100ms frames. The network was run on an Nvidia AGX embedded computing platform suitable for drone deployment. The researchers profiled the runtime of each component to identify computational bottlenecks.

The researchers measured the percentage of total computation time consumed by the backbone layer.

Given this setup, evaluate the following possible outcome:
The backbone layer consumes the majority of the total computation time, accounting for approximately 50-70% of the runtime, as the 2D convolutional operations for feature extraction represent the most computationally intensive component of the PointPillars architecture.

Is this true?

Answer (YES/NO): NO